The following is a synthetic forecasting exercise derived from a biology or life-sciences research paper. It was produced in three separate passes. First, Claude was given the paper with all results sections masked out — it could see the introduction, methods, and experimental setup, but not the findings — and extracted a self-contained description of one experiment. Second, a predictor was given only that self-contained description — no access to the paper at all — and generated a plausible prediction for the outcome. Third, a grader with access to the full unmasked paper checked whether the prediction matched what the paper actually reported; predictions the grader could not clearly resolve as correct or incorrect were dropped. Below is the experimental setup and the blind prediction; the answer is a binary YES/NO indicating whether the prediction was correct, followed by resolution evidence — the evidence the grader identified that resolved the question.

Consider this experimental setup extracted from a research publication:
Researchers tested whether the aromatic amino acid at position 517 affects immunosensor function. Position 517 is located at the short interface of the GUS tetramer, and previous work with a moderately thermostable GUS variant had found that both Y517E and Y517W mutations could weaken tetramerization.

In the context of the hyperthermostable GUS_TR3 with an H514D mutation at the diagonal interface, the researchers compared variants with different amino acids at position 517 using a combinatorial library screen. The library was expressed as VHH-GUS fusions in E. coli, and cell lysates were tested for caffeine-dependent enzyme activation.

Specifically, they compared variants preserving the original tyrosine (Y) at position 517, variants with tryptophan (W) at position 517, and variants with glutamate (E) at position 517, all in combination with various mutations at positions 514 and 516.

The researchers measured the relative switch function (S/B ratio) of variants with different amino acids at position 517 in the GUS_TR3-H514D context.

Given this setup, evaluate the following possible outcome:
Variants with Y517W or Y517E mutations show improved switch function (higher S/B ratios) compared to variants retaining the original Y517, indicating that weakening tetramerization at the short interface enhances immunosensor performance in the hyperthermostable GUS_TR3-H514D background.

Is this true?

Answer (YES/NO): NO